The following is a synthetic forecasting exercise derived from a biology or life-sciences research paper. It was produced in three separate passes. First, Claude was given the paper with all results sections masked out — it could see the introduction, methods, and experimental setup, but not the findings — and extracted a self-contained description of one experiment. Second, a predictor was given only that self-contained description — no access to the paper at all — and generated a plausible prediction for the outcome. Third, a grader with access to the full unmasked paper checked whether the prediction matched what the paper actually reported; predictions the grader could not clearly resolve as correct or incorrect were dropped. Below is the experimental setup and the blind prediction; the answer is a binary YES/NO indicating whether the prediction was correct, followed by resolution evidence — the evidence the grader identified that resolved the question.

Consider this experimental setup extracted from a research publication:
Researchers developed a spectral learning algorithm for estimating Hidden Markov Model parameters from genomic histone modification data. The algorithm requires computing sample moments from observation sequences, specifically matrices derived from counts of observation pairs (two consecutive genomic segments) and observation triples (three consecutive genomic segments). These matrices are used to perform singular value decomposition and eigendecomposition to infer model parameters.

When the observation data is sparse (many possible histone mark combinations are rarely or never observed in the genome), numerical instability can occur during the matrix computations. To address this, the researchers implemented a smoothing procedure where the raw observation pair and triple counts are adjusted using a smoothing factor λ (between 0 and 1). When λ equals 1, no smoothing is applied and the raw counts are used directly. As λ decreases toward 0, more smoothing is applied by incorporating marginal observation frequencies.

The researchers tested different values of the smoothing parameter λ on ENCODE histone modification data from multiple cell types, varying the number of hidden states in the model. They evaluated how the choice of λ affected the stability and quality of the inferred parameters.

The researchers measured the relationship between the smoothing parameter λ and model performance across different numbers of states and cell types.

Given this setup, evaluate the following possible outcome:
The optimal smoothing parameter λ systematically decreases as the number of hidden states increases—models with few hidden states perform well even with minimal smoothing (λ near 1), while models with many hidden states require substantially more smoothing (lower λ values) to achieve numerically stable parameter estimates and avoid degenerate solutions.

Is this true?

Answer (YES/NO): NO